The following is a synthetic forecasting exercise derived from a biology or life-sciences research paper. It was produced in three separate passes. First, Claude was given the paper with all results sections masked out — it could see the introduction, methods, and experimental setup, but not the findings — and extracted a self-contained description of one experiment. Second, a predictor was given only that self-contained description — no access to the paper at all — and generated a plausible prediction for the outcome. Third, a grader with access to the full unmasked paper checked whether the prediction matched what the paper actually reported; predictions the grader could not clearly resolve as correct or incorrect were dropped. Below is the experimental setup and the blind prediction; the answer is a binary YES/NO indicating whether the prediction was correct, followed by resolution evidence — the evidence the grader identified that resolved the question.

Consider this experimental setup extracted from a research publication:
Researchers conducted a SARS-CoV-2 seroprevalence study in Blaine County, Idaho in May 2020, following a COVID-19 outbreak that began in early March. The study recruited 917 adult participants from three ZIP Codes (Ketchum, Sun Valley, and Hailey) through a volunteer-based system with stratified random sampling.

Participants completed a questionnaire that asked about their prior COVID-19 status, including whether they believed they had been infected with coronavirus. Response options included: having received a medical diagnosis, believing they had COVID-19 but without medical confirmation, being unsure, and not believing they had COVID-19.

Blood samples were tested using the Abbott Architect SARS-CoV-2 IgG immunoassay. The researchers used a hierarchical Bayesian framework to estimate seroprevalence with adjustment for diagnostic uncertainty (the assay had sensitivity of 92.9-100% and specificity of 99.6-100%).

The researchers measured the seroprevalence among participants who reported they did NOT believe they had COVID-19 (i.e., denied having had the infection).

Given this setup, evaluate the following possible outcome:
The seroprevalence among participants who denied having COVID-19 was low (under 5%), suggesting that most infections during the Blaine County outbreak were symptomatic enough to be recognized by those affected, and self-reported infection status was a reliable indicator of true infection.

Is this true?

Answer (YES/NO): YES